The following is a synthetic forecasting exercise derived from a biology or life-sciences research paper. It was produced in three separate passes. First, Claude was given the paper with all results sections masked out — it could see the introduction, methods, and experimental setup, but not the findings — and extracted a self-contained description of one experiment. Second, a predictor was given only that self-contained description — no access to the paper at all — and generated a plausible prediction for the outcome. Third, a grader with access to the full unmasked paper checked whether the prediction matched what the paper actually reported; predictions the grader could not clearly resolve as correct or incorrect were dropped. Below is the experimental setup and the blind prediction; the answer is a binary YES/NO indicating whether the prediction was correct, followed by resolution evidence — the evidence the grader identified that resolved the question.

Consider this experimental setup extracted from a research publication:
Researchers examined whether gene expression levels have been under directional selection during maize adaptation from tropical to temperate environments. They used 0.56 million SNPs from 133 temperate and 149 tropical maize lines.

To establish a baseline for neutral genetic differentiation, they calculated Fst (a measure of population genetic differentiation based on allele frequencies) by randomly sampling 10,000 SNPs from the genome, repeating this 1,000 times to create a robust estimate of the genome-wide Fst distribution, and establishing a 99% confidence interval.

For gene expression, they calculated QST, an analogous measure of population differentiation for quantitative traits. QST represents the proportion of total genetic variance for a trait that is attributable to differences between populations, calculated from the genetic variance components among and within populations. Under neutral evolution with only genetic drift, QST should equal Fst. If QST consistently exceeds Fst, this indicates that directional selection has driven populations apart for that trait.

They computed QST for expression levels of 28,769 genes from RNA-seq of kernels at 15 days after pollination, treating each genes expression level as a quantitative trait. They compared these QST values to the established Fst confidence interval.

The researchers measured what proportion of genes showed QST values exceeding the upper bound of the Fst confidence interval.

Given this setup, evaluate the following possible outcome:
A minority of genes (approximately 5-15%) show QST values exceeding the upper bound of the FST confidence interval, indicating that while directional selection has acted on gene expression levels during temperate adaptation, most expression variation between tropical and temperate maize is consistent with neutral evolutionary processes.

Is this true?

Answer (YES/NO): YES